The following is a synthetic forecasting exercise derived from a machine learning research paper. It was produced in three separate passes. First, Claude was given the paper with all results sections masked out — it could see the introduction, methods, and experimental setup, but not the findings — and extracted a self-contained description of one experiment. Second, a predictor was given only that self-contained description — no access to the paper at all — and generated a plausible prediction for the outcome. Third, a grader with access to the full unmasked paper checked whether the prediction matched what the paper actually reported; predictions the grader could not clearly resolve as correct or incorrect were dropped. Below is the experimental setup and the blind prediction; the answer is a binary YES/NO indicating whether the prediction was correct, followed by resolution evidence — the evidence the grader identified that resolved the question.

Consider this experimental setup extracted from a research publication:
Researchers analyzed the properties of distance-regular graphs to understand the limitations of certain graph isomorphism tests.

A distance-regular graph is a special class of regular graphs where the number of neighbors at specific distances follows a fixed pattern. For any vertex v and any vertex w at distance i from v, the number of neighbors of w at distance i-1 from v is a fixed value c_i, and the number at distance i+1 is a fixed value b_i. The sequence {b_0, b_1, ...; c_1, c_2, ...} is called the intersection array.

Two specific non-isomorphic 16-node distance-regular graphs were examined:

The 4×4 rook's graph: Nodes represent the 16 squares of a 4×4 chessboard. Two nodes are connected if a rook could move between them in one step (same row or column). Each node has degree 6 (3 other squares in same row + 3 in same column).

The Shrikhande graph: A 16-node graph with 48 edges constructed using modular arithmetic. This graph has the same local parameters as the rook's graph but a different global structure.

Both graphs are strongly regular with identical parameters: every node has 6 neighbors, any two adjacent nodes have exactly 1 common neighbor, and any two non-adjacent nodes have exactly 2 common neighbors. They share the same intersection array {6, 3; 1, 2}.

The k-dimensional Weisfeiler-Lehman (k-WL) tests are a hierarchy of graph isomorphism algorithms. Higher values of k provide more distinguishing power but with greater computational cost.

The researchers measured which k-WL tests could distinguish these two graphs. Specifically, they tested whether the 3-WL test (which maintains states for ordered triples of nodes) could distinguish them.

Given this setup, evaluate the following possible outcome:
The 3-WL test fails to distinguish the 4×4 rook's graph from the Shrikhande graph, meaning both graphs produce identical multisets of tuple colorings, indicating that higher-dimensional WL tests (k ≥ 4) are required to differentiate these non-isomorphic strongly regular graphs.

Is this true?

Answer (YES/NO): YES